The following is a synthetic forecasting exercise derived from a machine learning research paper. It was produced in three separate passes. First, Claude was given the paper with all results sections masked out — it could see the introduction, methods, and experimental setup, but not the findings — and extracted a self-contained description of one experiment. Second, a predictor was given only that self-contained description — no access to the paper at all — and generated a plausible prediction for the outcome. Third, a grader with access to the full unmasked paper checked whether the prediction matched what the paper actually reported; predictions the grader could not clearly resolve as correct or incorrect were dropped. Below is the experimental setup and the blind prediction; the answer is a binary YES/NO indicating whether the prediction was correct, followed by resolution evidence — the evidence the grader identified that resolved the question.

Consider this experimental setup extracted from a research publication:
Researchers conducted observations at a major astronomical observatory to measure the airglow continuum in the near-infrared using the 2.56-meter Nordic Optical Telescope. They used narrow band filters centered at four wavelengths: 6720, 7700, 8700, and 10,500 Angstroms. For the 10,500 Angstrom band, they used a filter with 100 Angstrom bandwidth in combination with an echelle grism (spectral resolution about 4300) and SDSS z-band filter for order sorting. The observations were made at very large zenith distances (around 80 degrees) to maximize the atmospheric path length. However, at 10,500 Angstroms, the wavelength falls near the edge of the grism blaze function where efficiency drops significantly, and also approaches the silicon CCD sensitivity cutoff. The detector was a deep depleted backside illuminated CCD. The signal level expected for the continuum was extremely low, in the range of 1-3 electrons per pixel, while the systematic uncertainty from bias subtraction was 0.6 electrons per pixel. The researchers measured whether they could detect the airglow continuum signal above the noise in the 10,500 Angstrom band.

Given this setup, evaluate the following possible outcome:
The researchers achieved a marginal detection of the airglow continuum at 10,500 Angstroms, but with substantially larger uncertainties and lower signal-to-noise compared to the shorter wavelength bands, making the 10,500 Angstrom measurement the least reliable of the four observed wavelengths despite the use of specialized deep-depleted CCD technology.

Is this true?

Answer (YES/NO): NO